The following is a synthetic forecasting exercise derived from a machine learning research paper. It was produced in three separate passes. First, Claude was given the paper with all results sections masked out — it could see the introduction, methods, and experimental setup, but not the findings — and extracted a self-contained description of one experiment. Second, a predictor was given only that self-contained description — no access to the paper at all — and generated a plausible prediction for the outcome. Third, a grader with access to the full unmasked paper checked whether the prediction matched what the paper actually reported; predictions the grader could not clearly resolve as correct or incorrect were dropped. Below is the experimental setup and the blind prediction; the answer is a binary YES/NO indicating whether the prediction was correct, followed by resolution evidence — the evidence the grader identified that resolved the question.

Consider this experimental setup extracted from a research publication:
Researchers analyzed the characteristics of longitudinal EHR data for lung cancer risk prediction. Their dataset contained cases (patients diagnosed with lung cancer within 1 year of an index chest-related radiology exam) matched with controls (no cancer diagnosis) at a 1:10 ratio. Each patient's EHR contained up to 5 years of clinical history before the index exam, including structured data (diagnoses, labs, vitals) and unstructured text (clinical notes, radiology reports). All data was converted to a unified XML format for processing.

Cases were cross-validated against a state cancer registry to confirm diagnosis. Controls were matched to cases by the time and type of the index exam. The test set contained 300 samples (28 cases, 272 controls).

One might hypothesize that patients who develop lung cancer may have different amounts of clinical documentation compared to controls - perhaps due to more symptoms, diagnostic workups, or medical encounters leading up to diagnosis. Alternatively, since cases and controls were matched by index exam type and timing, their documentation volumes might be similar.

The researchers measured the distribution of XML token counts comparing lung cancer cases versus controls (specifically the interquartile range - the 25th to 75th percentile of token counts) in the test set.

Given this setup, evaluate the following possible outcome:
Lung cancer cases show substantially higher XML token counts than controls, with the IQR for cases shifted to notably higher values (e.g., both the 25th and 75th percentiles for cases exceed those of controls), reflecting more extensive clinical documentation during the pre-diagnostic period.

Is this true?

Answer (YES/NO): NO